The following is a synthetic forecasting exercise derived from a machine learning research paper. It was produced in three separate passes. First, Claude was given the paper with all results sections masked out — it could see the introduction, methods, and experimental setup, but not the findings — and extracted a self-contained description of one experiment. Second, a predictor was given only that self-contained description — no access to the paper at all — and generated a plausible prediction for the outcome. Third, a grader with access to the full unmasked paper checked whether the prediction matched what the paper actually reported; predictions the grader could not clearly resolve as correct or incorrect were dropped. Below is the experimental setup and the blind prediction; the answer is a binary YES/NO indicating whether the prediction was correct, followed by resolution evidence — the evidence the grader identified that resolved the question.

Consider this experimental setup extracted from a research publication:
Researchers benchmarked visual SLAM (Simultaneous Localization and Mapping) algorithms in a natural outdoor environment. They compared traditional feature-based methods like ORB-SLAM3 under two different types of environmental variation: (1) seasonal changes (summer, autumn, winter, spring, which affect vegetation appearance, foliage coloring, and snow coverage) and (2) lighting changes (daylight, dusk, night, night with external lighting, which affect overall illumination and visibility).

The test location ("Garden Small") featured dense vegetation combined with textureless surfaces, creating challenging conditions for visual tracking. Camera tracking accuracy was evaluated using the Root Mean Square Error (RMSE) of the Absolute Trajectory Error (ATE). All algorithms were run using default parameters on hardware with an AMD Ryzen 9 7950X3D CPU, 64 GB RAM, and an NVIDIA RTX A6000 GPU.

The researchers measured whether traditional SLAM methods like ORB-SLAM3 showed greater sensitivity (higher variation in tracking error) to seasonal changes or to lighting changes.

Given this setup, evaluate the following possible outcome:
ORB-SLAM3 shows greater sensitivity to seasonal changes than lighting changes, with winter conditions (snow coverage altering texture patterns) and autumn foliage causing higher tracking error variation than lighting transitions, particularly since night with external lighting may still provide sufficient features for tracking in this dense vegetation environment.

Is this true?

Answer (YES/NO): NO